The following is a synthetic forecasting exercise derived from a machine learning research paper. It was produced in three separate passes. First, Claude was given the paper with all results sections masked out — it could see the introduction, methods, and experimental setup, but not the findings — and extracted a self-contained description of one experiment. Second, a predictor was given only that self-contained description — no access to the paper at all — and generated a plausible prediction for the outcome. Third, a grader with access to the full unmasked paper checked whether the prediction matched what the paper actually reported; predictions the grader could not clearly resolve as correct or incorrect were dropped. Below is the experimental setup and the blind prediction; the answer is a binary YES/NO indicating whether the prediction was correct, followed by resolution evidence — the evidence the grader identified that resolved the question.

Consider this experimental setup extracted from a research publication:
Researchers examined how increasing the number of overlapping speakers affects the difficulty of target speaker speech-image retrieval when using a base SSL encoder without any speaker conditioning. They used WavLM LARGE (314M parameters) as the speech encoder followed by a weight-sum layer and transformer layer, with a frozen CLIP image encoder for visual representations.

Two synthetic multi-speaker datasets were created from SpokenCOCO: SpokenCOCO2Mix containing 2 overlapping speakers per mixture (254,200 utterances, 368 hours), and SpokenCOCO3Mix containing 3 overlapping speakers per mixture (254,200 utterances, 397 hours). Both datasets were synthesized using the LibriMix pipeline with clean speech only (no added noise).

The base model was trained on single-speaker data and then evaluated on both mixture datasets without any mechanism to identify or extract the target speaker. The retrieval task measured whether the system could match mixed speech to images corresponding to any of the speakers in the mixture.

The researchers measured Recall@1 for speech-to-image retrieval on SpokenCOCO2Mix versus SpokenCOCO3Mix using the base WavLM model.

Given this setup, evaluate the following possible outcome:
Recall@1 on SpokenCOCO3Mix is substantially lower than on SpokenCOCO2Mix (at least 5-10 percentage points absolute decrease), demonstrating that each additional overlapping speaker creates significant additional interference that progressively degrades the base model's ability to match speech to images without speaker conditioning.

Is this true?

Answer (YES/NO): YES